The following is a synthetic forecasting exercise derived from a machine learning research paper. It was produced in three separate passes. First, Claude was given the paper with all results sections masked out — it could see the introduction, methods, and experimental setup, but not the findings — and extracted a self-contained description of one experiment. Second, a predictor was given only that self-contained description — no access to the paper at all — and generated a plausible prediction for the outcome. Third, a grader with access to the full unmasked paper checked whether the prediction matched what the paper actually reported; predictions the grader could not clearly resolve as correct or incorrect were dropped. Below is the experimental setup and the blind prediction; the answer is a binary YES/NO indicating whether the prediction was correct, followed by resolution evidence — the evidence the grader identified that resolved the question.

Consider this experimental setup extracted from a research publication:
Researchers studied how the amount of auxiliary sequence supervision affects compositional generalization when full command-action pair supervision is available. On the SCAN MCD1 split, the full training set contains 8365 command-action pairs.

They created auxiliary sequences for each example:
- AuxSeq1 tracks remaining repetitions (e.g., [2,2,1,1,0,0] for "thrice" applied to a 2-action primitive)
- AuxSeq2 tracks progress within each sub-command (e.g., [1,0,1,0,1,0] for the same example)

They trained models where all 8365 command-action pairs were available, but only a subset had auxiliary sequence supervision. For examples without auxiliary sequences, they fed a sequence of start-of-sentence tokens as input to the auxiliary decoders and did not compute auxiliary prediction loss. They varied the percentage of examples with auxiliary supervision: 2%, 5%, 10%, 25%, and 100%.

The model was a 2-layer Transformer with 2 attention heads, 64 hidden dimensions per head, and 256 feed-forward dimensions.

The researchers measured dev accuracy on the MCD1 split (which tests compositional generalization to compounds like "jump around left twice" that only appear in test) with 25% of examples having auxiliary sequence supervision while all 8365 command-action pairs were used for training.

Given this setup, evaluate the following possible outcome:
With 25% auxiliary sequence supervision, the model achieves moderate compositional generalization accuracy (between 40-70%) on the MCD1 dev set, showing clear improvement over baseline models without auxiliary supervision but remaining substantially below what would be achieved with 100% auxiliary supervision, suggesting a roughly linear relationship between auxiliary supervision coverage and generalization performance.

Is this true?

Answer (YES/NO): NO